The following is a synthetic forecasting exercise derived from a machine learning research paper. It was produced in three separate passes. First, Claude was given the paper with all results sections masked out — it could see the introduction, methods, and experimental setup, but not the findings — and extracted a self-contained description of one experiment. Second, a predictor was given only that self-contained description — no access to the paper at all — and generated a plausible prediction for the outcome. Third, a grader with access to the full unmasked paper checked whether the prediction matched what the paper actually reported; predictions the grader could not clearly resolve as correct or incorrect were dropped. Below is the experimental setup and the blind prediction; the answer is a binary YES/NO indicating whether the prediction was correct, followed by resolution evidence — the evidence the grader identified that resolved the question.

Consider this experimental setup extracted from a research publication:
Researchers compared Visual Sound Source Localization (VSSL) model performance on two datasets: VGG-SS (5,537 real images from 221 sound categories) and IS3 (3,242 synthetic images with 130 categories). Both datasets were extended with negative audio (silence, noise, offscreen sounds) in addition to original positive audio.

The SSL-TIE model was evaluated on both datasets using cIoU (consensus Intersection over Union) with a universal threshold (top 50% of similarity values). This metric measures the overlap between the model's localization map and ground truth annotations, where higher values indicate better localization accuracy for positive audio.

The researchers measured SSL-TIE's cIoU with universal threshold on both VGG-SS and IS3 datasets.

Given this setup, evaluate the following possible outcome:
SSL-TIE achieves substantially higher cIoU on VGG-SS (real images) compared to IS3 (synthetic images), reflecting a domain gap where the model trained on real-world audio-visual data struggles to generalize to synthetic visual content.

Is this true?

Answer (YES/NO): NO